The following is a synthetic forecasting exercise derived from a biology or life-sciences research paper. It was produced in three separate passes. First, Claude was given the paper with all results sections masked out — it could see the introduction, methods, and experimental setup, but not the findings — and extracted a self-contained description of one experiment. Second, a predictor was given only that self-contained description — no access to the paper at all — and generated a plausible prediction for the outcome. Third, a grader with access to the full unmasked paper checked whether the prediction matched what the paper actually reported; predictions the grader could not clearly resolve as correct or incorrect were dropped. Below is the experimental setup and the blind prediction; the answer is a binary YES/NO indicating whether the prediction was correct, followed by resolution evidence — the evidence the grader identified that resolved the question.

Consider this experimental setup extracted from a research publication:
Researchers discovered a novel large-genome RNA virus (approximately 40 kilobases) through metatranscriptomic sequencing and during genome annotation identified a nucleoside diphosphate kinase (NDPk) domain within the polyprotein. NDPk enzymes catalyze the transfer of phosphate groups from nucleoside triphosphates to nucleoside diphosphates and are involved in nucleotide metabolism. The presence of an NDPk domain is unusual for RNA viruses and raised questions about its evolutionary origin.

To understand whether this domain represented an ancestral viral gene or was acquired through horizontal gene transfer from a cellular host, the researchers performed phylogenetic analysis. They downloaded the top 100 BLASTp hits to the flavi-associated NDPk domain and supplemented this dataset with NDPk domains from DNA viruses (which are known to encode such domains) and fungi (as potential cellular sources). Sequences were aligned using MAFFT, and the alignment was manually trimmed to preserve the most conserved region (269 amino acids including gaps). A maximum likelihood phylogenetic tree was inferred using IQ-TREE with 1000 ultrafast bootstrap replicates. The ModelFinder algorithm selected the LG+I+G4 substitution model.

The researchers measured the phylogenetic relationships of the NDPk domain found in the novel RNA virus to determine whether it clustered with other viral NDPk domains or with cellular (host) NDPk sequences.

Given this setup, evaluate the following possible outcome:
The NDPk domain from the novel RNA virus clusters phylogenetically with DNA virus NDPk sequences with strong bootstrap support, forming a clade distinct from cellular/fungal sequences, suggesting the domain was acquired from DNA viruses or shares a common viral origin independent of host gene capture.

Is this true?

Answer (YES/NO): NO